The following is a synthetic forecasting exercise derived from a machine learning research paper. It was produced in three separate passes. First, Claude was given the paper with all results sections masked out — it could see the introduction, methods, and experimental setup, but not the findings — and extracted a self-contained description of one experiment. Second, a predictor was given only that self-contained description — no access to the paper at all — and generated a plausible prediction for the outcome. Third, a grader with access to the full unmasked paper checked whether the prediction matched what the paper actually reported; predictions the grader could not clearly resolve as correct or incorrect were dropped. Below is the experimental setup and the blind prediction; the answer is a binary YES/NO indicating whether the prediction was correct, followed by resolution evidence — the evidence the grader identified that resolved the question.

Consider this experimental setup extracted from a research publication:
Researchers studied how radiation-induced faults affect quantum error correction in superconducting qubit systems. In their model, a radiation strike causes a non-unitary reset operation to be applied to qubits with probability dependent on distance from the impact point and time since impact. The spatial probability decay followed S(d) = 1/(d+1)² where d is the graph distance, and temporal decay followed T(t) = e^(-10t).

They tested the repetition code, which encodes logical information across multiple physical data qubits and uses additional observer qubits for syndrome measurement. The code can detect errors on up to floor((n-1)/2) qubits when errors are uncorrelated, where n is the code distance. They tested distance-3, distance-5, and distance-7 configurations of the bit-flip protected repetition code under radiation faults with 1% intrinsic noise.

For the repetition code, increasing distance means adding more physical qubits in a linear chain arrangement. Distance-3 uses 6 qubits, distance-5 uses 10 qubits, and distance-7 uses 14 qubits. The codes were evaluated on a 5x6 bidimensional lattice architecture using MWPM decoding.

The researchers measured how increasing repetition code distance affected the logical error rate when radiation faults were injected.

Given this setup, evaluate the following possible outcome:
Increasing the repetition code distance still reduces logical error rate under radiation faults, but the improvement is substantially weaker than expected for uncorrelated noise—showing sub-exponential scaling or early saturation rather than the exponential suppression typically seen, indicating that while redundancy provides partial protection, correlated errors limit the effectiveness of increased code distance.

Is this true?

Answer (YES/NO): NO